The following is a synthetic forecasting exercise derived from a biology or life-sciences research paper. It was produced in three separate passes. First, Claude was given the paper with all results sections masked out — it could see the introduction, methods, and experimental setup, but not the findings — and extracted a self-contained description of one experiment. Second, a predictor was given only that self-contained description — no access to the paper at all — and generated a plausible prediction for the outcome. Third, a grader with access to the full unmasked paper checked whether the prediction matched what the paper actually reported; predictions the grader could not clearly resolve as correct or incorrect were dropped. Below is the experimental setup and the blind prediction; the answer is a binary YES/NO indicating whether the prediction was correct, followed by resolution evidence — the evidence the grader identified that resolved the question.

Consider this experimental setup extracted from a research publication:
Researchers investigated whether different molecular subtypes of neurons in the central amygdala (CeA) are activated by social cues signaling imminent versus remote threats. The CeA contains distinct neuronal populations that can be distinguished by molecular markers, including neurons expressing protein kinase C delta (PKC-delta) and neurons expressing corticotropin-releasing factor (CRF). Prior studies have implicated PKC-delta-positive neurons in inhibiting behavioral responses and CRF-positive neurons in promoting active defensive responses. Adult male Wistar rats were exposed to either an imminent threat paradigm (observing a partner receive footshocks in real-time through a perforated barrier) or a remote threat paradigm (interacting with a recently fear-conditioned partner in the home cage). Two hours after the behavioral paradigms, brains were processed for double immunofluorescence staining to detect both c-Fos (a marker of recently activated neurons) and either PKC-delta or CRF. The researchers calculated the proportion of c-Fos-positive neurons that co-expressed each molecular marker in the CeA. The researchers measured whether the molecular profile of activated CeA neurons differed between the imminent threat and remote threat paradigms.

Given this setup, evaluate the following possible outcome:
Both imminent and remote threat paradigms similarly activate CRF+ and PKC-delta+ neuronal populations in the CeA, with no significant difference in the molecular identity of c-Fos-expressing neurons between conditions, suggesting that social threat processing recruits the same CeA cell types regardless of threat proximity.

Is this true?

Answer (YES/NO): NO